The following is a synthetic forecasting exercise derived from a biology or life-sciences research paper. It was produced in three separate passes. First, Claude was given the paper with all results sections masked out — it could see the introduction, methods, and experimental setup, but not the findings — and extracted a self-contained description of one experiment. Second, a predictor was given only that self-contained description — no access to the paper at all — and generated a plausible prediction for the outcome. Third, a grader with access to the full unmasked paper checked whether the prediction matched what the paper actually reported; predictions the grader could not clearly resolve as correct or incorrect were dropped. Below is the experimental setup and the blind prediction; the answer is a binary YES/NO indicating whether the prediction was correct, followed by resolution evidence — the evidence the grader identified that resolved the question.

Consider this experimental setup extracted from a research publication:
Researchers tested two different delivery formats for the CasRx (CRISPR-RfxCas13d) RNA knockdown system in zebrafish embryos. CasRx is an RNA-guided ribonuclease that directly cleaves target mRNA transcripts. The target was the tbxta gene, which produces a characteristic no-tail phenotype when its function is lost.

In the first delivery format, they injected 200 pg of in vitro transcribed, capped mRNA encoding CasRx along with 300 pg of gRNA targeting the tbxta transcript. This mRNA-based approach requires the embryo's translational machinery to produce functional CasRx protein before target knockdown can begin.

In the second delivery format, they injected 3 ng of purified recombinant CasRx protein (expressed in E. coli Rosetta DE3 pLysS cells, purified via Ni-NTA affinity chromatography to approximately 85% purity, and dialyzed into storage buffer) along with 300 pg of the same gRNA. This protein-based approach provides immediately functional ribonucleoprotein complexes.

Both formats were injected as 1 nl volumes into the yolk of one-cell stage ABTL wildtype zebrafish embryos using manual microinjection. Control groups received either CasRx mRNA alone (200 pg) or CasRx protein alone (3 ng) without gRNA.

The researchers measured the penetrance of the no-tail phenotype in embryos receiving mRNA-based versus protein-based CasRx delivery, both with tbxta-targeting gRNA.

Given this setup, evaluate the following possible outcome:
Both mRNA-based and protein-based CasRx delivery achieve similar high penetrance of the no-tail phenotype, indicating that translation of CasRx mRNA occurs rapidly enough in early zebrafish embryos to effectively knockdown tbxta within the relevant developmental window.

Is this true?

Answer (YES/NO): YES